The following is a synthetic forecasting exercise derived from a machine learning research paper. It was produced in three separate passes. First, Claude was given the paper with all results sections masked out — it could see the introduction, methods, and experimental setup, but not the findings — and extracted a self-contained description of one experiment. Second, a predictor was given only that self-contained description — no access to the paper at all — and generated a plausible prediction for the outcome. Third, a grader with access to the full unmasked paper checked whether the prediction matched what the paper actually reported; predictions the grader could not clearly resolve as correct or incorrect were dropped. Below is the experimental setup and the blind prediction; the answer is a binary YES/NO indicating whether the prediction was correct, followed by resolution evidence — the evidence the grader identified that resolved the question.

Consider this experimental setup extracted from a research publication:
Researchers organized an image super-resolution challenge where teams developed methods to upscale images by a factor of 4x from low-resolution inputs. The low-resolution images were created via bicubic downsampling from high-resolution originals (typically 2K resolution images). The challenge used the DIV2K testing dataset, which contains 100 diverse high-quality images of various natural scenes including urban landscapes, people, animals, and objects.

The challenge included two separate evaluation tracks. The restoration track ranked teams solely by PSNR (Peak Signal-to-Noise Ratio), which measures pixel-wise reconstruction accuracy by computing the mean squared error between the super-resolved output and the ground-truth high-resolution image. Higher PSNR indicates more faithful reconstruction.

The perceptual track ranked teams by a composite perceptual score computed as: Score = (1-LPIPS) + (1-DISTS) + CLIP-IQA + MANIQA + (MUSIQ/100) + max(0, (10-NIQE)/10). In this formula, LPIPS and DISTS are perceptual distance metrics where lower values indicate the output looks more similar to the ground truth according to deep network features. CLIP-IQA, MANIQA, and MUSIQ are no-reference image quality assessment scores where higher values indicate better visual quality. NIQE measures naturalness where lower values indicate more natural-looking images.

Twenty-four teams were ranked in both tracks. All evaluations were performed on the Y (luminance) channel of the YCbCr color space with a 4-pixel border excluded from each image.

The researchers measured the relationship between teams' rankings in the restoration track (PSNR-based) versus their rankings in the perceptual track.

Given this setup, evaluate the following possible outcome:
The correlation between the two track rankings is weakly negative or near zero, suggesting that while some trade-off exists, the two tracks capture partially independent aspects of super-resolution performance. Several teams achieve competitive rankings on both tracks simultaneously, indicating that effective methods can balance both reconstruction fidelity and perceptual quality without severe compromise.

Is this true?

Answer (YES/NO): NO